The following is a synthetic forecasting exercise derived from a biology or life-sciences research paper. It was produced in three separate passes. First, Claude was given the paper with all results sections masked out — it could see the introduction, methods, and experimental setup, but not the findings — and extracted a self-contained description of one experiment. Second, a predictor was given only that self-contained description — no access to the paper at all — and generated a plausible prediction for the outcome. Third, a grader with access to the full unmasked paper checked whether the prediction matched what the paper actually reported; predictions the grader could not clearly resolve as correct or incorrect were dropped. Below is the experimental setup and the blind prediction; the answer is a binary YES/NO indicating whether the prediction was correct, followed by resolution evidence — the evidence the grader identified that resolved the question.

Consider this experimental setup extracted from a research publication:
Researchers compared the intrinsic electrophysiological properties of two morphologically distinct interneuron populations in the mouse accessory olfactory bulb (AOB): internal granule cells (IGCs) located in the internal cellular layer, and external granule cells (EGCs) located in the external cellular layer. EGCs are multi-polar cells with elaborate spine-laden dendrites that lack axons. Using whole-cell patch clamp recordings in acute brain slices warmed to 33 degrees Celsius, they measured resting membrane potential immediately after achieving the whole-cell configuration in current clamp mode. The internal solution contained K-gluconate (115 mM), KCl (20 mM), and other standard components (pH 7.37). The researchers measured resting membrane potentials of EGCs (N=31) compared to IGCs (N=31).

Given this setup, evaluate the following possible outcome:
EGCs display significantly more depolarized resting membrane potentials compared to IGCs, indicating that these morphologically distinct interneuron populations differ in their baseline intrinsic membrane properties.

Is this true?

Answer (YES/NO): NO